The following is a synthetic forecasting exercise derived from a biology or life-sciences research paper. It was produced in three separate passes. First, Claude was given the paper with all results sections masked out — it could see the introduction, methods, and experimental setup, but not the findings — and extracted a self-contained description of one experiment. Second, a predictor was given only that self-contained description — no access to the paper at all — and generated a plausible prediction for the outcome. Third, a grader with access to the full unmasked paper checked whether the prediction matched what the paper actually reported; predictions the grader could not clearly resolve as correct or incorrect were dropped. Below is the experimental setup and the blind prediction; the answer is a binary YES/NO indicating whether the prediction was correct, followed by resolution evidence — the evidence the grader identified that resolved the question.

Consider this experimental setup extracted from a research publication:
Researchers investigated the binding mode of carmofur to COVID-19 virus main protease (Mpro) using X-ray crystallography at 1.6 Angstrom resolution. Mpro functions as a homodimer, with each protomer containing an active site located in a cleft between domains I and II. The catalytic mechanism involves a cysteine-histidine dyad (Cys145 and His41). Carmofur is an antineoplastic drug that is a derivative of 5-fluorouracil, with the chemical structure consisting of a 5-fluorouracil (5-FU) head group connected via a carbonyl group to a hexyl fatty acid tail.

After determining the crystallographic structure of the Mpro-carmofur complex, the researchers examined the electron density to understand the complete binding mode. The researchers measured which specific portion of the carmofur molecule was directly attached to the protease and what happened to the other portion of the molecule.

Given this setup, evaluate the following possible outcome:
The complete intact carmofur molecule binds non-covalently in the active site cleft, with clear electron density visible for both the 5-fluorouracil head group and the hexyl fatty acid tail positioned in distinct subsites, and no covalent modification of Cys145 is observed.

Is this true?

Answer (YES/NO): NO